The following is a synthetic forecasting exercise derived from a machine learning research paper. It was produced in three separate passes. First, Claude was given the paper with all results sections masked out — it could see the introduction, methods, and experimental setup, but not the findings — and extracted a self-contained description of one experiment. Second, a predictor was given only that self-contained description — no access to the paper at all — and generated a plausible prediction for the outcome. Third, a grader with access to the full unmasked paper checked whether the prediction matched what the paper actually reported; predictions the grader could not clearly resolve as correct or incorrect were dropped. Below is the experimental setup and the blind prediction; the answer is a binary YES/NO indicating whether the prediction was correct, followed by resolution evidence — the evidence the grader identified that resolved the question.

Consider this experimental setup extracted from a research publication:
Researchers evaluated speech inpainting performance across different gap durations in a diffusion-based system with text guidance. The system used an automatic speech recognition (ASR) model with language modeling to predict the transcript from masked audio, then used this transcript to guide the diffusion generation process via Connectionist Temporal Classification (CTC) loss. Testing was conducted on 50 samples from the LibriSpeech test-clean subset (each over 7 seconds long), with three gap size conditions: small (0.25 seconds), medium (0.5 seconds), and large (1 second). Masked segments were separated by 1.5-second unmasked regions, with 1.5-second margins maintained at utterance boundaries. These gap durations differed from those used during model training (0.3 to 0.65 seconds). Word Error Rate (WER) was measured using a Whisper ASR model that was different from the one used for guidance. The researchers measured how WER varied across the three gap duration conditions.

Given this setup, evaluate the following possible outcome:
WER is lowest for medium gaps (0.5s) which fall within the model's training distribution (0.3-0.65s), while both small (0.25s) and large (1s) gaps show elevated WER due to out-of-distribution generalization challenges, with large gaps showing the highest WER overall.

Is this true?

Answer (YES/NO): NO